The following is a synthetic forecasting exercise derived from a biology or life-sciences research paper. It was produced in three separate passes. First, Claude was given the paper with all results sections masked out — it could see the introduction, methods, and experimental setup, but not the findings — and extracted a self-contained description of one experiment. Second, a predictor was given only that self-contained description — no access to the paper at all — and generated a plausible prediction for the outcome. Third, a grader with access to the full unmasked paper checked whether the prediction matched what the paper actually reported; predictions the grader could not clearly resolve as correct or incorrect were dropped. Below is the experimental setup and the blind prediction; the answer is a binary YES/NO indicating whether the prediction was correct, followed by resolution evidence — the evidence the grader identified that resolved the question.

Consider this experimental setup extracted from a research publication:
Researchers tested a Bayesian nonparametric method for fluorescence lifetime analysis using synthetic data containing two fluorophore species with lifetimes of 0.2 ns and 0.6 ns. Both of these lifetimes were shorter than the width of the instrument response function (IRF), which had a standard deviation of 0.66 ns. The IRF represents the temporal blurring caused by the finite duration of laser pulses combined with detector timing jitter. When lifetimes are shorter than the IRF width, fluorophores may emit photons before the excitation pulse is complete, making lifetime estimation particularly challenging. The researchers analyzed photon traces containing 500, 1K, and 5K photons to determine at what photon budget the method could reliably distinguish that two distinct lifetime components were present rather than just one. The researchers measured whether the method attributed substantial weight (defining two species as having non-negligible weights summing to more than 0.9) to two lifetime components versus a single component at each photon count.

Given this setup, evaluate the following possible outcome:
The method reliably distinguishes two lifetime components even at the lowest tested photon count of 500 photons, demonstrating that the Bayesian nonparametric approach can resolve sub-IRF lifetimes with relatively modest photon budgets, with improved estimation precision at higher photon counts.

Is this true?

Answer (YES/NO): NO